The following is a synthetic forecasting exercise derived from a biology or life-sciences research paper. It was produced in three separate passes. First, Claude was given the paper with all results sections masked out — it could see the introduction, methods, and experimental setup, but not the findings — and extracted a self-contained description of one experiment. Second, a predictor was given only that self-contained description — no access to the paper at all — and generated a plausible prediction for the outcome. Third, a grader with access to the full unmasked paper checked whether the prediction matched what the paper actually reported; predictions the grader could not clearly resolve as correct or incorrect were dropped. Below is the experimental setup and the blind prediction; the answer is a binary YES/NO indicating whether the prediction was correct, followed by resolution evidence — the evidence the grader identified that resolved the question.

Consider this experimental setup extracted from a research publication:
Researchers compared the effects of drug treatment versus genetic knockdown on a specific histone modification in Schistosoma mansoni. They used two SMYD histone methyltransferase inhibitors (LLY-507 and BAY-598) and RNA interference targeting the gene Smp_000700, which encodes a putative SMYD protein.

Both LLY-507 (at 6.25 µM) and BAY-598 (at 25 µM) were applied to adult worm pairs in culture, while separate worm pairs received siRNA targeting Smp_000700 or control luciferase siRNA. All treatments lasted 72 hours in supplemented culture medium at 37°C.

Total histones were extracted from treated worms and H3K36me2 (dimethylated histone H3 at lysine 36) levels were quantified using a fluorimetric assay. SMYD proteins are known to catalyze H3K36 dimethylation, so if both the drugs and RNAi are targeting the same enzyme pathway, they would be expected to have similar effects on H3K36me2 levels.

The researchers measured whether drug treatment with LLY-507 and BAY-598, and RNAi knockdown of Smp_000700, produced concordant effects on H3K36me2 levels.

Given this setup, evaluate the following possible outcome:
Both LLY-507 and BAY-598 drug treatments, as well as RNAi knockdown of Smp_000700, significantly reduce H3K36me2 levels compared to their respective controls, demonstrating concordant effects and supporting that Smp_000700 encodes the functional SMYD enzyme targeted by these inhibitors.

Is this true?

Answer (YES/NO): YES